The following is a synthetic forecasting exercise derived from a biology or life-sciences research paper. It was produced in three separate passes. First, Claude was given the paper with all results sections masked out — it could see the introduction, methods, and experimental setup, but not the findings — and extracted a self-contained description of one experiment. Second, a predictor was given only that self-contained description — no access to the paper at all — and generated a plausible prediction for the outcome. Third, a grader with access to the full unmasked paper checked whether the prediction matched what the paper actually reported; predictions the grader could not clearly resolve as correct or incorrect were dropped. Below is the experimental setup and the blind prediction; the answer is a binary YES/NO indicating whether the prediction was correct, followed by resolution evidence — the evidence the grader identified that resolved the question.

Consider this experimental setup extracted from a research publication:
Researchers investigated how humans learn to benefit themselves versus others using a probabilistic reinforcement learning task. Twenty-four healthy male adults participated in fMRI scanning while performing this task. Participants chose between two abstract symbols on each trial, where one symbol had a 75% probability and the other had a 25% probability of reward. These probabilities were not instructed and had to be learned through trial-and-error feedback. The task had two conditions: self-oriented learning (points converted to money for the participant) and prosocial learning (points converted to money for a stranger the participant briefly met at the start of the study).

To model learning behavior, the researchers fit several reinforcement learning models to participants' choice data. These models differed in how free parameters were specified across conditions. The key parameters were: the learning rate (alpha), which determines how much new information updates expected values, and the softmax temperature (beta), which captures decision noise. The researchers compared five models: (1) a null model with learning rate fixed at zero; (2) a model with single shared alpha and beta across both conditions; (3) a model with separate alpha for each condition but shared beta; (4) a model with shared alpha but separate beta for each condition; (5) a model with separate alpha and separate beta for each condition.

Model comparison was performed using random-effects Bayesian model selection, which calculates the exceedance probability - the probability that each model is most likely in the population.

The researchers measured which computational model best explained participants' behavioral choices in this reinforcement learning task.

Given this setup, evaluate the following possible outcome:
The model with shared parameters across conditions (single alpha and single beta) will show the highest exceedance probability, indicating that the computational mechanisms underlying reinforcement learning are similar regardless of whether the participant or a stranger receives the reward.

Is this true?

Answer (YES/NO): NO